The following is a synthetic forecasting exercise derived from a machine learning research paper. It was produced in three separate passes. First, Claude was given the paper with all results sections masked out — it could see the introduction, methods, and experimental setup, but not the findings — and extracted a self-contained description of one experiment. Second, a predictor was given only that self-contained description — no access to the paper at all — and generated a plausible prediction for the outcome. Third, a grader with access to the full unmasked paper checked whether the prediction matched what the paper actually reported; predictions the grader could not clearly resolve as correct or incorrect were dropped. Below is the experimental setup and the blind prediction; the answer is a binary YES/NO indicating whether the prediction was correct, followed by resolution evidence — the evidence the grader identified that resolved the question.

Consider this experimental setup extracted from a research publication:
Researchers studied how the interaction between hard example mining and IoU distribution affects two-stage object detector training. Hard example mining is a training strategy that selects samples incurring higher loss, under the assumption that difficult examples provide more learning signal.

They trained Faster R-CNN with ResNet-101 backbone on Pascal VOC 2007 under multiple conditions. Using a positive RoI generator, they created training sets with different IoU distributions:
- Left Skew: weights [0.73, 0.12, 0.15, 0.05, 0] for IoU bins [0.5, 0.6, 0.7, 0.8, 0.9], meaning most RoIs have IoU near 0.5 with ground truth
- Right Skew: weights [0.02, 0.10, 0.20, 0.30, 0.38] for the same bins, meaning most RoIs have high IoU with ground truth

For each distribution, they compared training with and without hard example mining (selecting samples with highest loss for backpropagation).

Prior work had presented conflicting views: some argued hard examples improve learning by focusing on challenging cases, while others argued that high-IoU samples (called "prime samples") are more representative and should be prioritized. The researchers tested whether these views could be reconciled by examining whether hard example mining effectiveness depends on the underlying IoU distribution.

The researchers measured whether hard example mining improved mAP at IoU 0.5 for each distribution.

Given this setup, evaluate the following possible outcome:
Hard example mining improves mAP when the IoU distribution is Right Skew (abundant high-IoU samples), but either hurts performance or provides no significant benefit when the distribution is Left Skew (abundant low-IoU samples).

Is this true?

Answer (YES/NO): YES